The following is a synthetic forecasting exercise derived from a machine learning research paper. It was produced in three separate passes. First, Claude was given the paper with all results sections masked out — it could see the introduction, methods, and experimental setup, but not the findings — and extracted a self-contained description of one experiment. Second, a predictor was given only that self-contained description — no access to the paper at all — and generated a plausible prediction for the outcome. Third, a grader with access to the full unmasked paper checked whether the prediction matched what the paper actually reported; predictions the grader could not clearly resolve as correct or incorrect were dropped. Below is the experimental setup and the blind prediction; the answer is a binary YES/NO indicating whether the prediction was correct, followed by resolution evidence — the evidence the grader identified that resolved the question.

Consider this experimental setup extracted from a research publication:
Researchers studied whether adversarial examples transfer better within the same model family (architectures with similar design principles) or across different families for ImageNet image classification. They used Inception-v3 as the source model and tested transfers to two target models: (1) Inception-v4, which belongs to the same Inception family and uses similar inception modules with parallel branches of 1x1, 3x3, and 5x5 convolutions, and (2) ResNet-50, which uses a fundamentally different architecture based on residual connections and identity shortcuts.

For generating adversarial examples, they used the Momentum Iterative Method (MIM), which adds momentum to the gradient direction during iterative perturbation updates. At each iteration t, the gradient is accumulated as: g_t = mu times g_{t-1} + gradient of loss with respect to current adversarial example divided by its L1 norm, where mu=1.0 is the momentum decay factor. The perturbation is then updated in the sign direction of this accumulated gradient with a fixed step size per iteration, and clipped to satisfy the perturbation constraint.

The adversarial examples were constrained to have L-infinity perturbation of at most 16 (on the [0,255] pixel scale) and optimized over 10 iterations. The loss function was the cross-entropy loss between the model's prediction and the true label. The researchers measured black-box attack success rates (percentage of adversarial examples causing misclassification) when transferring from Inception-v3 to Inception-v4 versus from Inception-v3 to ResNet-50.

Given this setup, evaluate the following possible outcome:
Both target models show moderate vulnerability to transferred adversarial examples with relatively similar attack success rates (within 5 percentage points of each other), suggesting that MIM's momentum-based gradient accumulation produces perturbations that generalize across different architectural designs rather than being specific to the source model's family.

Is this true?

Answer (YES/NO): NO